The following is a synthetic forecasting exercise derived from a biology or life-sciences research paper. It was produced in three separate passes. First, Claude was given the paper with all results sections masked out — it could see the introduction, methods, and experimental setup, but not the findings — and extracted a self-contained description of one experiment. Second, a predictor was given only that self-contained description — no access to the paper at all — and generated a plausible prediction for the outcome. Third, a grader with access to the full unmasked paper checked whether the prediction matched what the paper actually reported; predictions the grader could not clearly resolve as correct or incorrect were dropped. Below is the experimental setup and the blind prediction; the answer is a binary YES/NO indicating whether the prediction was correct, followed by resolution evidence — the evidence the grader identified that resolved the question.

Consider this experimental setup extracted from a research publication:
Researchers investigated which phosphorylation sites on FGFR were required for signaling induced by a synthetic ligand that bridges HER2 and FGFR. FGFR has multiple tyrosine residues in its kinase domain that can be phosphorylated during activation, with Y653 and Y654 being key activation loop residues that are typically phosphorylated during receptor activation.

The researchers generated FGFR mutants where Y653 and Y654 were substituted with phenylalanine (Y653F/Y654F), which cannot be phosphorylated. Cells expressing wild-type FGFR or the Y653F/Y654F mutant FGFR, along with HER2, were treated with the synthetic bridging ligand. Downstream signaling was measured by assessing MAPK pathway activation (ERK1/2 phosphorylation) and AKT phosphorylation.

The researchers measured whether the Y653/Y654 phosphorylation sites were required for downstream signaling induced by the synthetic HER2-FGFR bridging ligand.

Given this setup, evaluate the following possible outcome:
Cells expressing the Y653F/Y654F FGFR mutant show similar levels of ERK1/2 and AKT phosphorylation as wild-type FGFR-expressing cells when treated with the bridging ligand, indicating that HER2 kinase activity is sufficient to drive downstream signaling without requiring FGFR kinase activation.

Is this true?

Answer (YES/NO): NO